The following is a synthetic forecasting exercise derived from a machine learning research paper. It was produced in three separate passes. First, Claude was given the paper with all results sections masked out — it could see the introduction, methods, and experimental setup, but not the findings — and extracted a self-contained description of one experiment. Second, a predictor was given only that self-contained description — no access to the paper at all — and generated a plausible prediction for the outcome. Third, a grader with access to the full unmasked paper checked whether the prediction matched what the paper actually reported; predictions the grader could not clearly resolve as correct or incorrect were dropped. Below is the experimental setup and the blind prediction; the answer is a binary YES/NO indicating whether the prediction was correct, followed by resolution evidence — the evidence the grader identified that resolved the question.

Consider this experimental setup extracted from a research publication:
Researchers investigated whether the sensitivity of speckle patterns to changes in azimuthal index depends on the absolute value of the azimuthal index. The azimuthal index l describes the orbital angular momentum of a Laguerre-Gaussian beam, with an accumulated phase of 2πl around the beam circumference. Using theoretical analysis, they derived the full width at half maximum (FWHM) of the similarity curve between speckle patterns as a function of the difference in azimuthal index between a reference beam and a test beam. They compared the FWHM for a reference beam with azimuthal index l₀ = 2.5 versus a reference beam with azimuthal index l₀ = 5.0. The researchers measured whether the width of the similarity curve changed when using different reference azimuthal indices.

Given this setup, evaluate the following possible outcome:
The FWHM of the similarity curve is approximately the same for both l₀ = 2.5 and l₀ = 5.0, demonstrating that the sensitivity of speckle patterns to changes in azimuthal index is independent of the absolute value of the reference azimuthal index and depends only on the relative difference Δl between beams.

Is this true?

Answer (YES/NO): YES